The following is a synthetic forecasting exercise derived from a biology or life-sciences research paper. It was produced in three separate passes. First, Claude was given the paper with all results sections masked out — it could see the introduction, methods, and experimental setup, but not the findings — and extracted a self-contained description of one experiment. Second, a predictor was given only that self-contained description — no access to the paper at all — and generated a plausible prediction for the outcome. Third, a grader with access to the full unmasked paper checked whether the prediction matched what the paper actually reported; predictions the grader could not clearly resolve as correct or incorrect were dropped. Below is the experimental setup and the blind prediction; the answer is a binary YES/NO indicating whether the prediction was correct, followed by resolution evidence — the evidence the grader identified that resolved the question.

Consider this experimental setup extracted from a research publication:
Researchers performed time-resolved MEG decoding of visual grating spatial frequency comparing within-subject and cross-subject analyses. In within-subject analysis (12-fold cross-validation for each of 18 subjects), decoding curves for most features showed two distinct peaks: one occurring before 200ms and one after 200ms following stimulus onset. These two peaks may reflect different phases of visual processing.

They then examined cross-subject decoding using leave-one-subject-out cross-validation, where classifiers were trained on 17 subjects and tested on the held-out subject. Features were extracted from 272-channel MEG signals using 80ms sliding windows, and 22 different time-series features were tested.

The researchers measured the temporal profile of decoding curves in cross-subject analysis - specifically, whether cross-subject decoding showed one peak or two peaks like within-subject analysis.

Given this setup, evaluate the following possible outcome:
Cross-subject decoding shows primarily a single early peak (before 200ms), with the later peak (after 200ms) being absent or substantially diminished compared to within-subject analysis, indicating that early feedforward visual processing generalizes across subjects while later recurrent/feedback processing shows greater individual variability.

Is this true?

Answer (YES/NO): YES